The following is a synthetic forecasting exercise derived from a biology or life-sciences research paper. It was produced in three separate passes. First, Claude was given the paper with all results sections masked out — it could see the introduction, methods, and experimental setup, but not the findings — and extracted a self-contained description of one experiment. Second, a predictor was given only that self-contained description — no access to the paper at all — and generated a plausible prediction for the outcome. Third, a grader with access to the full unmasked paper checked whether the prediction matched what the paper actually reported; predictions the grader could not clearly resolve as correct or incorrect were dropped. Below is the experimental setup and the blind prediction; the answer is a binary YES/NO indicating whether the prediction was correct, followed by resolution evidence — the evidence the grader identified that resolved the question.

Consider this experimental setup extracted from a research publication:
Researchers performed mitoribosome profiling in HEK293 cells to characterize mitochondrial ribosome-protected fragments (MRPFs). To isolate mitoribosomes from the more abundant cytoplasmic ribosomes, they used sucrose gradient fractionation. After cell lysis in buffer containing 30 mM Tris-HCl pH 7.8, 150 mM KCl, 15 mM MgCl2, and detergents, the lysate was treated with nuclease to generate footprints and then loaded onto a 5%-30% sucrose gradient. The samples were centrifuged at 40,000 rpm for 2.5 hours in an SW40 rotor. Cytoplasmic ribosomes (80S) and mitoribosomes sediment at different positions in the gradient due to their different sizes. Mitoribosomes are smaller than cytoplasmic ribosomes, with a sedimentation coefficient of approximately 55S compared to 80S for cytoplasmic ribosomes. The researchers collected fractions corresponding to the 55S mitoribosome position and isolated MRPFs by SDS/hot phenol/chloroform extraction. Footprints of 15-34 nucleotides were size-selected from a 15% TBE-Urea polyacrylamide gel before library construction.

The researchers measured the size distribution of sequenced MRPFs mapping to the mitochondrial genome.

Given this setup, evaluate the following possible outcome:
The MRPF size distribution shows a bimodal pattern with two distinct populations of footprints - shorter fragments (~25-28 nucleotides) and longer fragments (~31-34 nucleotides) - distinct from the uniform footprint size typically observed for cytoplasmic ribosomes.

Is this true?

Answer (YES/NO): NO